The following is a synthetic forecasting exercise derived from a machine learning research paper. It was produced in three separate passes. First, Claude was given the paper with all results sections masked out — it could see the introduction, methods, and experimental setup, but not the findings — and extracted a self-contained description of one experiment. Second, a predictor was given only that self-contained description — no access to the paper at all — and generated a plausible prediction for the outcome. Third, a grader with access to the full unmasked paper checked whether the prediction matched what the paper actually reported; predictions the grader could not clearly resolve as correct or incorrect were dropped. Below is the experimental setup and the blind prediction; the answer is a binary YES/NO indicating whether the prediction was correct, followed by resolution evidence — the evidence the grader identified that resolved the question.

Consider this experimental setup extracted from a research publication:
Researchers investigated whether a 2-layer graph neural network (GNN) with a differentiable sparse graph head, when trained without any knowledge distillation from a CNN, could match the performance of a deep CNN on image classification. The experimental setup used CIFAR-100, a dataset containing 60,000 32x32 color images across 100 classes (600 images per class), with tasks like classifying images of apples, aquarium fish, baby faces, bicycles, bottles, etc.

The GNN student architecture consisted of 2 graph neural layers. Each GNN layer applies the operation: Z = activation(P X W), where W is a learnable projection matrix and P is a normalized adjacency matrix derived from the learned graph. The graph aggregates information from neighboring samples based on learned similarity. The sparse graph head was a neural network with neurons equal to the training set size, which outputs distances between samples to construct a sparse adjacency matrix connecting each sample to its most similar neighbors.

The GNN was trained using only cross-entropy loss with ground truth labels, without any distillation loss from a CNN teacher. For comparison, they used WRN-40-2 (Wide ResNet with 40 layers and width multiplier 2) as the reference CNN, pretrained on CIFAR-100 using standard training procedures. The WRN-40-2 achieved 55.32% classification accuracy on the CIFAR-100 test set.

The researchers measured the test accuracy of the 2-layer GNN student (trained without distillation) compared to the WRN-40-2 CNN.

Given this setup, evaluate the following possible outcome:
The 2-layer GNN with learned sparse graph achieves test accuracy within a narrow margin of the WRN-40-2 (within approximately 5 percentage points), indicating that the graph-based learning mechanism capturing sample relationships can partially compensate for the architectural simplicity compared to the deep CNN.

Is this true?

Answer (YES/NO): NO